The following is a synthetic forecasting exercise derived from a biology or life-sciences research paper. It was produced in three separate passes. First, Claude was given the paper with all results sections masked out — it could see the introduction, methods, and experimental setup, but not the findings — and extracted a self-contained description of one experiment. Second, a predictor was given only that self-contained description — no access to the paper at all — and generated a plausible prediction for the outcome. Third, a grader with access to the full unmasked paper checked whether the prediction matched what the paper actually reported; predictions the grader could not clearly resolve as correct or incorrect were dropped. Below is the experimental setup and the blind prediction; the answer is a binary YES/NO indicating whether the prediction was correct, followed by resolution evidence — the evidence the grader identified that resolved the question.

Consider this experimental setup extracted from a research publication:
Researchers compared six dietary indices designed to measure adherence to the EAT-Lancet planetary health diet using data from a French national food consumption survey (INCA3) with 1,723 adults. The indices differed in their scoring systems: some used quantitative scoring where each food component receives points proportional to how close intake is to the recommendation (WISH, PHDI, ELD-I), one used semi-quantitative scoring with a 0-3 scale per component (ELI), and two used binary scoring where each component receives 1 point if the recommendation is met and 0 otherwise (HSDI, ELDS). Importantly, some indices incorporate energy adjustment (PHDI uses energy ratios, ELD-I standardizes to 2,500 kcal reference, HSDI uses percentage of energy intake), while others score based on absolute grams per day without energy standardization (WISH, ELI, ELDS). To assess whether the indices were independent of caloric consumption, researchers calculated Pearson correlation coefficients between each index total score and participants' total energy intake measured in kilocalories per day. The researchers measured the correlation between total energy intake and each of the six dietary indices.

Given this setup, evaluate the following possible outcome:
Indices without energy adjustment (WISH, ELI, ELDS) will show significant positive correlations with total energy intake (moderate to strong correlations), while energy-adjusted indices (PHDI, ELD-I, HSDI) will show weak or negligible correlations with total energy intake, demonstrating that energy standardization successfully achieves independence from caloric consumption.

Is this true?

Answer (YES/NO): NO